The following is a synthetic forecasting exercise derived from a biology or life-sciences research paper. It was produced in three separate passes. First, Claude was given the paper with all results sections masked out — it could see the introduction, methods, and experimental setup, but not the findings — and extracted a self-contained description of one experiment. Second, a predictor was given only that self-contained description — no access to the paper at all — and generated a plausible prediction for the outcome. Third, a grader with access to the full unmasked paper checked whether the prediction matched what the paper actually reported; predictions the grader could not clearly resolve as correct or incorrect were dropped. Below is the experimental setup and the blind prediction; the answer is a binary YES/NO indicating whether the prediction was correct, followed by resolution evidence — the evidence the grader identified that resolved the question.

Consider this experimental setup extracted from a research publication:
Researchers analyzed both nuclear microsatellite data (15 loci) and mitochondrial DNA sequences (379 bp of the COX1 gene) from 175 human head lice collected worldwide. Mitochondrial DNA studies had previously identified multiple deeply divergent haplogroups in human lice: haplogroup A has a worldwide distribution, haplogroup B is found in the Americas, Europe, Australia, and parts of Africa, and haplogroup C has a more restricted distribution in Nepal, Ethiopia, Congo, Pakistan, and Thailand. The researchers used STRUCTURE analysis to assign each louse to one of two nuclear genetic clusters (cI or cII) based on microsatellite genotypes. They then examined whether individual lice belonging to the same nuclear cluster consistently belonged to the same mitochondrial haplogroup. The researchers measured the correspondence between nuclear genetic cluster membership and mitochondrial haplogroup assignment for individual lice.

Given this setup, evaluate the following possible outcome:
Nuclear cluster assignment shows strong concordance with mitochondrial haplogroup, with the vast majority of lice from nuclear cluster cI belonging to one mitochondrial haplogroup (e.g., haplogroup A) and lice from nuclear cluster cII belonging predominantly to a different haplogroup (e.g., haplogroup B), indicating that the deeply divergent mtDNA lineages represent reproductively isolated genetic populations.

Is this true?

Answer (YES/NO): NO